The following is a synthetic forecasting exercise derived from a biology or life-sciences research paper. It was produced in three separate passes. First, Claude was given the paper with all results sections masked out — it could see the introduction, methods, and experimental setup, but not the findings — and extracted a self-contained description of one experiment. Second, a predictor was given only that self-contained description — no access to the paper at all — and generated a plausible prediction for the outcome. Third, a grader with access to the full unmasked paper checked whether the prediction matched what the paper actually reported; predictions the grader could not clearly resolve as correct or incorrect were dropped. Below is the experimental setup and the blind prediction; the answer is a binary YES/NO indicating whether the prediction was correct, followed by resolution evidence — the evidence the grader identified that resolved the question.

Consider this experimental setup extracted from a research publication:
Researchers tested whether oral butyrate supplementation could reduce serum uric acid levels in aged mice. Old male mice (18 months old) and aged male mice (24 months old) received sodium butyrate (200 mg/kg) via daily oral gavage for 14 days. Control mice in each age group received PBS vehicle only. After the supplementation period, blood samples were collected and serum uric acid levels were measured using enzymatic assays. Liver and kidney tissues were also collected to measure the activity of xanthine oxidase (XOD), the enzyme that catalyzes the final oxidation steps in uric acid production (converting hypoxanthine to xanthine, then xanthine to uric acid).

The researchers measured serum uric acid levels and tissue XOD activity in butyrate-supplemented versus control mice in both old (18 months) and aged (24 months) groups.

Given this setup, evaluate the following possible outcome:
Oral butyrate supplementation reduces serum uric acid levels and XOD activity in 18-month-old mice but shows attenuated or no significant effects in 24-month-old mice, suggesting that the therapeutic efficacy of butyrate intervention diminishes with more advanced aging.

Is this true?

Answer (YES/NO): NO